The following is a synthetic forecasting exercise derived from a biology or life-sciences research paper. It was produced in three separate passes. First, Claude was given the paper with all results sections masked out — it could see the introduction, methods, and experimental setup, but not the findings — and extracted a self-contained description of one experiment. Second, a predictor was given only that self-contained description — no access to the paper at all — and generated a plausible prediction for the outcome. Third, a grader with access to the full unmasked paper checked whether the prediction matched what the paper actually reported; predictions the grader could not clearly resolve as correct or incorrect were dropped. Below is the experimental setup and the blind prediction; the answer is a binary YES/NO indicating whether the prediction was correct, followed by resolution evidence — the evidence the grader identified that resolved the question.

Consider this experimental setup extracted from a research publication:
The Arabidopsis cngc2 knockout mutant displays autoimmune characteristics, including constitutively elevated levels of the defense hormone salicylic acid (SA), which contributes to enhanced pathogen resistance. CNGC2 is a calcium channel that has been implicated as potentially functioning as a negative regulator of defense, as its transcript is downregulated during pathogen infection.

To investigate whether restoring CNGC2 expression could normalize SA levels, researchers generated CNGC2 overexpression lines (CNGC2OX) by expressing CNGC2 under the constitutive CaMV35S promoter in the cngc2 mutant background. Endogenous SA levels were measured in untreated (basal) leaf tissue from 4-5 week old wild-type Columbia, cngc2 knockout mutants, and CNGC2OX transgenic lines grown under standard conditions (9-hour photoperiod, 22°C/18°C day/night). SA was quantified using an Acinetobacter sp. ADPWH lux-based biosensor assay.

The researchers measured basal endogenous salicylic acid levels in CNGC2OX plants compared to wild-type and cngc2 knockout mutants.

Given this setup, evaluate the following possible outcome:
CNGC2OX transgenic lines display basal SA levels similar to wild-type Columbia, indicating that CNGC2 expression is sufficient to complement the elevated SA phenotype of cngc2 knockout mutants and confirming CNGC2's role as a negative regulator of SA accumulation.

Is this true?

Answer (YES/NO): YES